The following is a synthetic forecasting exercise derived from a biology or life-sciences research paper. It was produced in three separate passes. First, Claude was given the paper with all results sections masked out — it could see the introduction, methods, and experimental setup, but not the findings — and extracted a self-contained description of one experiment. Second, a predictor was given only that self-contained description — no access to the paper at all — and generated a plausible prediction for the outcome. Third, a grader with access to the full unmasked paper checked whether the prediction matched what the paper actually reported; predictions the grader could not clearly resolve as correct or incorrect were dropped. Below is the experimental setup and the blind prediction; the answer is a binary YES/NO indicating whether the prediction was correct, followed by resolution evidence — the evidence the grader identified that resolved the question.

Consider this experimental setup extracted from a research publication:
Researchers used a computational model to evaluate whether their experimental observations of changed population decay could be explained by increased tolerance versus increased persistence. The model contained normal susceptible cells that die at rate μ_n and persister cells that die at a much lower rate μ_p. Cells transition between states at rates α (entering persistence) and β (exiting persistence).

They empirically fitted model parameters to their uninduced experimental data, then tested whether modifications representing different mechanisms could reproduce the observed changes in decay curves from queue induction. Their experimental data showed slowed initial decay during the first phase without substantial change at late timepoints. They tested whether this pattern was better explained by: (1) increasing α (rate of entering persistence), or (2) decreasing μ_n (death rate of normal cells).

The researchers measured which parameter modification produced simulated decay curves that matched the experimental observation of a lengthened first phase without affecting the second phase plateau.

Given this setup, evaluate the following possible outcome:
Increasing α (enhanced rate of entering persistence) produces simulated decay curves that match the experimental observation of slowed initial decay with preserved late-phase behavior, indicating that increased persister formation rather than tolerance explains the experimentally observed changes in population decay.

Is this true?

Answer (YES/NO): NO